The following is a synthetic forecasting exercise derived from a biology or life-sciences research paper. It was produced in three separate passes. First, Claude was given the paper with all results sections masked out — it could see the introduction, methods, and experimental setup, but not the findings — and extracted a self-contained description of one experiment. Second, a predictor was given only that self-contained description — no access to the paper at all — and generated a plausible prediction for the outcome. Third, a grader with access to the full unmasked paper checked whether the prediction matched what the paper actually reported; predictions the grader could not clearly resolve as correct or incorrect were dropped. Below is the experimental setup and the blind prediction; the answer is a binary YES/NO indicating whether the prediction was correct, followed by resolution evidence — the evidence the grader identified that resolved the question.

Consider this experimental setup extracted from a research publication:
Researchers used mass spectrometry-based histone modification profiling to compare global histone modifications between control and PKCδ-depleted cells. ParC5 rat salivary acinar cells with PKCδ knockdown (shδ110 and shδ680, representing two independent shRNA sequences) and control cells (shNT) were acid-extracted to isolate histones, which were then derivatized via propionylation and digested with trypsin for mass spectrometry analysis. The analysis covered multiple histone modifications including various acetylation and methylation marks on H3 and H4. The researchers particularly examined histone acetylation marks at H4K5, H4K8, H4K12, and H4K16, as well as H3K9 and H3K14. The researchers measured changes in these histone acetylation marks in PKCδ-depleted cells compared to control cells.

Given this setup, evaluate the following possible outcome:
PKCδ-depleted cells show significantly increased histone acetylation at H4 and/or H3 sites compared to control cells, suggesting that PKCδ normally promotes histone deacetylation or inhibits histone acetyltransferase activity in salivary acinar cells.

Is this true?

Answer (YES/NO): NO